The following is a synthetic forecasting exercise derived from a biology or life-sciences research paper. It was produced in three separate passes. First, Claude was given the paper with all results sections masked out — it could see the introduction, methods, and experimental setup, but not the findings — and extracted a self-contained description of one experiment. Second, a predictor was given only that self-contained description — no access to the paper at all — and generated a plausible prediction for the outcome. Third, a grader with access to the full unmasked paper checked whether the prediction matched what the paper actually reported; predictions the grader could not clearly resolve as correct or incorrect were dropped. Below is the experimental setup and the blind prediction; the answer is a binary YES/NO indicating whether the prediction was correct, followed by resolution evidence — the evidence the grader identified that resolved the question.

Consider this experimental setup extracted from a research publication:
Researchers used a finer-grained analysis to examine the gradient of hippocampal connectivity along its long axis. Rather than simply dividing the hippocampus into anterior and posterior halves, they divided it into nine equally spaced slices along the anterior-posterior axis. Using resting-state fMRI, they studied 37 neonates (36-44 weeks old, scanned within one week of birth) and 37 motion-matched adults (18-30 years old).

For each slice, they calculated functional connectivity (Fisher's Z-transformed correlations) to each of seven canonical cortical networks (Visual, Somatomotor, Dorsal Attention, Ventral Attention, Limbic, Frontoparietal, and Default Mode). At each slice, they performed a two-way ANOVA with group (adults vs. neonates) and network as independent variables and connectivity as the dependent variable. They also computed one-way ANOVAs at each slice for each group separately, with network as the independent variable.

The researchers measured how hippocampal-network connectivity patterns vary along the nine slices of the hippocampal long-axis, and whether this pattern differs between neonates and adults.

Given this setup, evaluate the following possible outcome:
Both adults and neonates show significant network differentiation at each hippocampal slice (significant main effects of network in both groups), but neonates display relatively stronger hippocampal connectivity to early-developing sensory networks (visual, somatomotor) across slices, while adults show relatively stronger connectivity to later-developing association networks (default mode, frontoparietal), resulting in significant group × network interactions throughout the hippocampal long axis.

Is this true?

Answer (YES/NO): NO